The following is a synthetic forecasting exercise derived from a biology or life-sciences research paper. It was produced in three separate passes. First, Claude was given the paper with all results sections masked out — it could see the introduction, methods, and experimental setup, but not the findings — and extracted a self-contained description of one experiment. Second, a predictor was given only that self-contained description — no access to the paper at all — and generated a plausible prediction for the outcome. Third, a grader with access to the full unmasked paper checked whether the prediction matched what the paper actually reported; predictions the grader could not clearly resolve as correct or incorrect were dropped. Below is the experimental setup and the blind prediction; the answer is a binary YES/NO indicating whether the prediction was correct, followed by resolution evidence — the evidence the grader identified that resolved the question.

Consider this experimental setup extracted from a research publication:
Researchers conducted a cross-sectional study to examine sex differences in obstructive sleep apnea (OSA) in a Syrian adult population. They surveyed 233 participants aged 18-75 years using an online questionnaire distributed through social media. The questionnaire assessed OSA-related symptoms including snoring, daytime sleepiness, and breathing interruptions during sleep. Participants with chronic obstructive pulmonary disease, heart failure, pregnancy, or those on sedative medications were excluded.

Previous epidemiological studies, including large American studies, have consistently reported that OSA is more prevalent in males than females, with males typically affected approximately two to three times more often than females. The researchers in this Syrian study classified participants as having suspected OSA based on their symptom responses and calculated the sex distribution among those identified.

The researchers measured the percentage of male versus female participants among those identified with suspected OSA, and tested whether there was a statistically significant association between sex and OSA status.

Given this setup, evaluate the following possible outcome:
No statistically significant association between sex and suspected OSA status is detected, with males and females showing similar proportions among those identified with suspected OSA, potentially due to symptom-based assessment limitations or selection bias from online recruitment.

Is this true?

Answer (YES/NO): YES